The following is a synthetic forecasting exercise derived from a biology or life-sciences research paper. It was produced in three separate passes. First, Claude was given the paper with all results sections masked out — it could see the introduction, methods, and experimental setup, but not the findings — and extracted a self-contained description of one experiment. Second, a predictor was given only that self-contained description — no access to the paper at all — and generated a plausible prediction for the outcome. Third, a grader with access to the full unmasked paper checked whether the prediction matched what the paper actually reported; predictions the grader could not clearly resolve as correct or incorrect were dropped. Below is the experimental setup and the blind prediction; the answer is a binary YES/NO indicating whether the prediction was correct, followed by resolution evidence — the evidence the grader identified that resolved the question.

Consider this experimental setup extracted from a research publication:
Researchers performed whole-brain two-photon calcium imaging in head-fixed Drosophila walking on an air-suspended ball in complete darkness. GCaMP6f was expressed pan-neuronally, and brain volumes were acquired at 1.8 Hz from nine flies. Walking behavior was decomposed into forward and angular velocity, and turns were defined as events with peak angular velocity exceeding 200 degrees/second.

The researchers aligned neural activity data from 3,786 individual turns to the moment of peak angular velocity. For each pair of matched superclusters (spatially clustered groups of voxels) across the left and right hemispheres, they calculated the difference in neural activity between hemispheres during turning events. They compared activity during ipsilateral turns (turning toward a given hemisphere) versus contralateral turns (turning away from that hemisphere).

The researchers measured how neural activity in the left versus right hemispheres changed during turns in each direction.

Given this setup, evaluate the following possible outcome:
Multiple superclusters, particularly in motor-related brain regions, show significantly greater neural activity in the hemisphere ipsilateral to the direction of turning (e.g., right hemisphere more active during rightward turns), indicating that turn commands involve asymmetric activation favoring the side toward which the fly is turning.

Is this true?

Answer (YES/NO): YES